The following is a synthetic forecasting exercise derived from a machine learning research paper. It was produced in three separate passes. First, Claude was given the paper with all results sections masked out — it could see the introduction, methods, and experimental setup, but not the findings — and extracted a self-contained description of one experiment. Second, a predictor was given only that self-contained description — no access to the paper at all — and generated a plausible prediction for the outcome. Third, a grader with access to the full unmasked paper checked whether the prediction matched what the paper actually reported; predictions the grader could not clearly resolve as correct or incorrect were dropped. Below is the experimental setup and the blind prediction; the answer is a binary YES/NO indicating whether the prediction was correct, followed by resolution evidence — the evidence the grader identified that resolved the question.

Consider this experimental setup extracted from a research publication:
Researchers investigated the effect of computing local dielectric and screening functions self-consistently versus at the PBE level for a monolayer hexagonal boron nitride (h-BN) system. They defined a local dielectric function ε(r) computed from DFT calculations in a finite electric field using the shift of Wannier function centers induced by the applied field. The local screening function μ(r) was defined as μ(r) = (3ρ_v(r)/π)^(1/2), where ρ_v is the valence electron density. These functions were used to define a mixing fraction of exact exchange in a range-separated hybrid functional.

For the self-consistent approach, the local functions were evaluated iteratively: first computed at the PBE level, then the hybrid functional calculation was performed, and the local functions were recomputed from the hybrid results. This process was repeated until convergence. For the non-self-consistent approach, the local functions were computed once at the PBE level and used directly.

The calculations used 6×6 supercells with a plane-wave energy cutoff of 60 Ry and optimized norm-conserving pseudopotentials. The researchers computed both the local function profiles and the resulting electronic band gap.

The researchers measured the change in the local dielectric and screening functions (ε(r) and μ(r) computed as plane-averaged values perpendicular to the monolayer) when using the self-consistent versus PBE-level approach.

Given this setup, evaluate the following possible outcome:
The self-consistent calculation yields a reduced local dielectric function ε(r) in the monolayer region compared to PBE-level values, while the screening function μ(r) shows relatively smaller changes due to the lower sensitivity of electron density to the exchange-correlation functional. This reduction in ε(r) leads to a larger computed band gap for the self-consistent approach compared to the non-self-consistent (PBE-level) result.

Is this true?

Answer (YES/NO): NO